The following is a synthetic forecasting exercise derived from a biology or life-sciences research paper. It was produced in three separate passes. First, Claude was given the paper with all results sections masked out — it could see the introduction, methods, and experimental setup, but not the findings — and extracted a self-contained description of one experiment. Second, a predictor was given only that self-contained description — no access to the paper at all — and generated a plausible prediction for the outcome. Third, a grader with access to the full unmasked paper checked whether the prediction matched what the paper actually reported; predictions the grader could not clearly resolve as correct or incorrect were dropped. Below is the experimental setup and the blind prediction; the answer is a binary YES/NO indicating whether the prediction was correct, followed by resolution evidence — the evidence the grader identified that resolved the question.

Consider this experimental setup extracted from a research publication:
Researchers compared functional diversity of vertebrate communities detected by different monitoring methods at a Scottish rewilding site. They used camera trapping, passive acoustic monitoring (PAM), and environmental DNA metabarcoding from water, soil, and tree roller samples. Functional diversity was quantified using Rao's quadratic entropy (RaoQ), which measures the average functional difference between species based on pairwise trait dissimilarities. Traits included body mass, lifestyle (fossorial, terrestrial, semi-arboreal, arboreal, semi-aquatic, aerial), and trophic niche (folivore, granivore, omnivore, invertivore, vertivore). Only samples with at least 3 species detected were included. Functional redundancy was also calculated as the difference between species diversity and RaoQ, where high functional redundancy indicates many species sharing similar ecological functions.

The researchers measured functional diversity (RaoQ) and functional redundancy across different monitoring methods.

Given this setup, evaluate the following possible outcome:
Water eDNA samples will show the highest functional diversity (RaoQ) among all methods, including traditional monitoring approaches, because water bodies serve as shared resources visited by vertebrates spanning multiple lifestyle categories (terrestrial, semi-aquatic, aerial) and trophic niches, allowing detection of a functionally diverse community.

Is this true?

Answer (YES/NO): NO